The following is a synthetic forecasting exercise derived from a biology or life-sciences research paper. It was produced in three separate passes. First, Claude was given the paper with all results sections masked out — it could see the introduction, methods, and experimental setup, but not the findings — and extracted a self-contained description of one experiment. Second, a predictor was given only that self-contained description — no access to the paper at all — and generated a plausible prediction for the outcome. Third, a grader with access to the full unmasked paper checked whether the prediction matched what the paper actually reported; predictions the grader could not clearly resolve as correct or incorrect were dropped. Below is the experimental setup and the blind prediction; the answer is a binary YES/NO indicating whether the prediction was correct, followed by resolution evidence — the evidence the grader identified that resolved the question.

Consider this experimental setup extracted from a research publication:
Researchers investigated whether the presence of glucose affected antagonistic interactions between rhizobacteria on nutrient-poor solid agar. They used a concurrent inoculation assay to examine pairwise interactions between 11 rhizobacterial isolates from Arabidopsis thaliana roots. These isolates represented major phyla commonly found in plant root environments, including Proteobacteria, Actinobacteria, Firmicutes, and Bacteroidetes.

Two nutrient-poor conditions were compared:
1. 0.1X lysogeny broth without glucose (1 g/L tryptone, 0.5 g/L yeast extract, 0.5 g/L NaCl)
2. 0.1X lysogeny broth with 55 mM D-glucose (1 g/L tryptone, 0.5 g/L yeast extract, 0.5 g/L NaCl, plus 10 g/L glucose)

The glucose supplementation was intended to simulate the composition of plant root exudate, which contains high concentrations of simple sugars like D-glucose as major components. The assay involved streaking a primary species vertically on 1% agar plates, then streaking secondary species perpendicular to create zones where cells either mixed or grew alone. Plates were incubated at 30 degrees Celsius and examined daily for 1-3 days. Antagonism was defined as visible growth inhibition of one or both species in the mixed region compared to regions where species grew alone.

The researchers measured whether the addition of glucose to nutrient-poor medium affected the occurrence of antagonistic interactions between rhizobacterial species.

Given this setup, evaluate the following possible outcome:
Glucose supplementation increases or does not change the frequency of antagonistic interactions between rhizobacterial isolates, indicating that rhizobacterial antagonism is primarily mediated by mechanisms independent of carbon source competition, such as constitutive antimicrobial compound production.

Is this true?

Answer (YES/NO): NO